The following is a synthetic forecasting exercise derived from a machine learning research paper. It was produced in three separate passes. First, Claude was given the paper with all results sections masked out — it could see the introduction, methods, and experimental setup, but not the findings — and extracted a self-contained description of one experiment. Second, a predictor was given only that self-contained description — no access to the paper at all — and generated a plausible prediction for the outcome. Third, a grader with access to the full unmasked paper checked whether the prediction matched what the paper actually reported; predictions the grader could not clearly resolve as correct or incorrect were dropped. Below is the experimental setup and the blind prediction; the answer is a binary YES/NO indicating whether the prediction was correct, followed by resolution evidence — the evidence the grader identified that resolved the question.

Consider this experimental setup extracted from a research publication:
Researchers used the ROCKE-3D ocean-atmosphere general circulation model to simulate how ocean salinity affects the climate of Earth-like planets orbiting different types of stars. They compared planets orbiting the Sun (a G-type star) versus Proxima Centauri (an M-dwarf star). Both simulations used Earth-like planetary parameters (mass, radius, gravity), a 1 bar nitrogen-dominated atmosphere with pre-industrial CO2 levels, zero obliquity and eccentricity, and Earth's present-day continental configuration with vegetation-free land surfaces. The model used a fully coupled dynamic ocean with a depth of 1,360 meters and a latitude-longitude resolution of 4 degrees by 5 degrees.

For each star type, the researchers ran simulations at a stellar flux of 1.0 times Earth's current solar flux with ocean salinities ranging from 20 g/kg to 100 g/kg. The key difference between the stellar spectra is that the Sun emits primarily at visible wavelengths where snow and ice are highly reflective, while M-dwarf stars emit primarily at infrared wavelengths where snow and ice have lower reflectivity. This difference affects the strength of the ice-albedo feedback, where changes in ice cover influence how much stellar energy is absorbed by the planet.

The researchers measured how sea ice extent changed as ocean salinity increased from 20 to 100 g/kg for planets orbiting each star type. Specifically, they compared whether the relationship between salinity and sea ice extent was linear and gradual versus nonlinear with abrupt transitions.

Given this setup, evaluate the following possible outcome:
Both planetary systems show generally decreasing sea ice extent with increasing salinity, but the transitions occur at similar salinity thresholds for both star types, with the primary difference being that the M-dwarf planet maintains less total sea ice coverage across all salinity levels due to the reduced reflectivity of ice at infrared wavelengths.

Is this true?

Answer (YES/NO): NO